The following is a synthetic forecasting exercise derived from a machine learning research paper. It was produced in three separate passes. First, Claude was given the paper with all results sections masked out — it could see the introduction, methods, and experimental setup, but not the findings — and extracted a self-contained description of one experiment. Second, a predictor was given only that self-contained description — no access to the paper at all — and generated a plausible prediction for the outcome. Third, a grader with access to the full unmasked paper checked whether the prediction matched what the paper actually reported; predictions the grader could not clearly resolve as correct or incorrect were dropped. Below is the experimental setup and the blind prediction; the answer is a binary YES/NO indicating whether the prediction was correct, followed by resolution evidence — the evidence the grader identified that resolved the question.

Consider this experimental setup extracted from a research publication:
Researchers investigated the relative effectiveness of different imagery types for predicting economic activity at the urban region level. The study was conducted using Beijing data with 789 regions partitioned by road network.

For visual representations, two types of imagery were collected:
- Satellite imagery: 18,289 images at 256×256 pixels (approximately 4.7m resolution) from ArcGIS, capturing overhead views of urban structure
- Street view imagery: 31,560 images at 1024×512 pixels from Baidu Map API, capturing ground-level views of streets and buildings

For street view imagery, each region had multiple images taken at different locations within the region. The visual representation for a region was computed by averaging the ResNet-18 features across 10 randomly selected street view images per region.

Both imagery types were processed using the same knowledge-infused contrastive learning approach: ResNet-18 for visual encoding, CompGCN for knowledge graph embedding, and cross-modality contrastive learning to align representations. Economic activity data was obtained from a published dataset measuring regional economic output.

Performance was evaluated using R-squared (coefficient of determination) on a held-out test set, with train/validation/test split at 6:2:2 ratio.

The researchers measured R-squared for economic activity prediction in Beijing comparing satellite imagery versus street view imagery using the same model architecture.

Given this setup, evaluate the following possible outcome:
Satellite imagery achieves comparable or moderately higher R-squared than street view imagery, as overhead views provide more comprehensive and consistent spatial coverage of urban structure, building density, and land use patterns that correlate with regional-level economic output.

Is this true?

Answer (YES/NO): NO